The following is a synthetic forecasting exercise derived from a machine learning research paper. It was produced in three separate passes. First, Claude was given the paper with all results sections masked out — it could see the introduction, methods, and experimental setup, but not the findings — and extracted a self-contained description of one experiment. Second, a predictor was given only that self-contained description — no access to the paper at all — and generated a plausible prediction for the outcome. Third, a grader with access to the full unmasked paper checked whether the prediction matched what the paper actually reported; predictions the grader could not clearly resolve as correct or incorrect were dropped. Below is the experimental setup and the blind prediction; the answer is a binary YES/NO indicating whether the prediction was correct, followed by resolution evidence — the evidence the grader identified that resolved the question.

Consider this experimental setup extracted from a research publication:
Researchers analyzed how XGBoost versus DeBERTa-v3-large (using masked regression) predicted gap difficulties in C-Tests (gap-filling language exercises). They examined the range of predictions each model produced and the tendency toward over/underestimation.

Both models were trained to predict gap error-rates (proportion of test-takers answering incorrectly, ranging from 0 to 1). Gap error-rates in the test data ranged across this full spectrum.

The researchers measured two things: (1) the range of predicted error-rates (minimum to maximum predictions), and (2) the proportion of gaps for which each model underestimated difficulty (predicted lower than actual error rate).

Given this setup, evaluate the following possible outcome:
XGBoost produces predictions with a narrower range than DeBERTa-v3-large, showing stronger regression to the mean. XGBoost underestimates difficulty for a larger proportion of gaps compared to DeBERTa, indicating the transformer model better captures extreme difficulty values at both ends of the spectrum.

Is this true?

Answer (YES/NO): NO